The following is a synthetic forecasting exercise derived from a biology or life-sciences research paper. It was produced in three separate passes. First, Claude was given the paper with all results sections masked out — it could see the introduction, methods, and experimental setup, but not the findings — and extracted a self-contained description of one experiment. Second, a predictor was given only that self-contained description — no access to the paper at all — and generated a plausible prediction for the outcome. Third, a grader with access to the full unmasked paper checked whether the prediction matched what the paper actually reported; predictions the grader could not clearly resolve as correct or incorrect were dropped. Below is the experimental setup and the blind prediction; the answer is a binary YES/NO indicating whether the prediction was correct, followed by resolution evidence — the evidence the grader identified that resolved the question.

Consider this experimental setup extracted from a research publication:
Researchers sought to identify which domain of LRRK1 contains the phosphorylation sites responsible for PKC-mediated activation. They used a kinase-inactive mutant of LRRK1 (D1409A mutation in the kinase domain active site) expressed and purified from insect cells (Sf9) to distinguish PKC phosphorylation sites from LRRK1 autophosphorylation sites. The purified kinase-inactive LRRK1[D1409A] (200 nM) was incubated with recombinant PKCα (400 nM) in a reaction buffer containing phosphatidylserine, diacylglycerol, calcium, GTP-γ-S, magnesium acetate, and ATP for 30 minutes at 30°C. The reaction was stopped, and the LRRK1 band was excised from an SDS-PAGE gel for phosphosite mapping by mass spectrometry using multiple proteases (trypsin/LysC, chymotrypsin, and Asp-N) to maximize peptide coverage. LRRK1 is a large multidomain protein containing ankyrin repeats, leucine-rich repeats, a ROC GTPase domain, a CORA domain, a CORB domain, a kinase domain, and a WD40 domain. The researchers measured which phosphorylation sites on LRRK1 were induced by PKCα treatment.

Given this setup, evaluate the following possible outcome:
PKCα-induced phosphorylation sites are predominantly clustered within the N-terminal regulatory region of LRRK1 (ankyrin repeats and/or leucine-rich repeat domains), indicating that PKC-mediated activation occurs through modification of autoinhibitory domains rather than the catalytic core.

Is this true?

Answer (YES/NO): NO